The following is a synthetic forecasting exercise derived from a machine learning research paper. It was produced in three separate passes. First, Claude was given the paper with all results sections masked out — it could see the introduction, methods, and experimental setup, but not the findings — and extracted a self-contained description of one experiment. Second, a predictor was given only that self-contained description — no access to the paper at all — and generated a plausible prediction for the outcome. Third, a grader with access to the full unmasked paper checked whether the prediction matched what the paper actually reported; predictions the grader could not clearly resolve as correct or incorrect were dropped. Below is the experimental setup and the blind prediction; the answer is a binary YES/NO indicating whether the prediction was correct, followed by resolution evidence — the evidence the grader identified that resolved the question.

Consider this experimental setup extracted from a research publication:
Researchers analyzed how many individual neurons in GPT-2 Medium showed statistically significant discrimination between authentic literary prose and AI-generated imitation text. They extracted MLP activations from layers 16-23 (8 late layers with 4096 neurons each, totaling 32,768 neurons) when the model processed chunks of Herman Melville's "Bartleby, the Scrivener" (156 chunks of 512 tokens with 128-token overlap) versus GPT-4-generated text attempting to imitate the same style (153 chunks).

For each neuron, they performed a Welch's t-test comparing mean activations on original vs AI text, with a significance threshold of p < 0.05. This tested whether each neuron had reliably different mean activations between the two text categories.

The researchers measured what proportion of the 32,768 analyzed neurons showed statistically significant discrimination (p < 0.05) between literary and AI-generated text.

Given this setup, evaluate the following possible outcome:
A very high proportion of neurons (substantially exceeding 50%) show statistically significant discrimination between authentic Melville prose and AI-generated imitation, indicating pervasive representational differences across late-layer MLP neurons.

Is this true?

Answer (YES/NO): YES